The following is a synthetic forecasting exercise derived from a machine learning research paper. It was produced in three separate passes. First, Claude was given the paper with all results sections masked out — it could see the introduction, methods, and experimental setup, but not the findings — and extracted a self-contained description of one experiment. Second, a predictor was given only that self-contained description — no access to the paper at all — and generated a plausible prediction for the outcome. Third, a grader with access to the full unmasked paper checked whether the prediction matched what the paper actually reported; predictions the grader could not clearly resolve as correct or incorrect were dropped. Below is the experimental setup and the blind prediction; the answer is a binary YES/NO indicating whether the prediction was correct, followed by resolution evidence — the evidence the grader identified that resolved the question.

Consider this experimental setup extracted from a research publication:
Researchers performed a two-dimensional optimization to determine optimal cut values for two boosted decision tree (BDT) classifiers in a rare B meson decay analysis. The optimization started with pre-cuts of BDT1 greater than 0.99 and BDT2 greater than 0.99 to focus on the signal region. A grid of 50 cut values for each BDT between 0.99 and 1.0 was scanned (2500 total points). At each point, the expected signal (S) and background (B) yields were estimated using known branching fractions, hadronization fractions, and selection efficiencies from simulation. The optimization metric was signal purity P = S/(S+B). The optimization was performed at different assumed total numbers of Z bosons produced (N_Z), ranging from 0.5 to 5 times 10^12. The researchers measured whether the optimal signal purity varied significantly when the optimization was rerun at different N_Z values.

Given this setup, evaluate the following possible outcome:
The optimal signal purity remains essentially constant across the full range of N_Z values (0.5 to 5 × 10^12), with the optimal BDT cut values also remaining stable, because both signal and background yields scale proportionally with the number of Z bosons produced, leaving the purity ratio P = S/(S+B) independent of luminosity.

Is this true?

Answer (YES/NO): YES